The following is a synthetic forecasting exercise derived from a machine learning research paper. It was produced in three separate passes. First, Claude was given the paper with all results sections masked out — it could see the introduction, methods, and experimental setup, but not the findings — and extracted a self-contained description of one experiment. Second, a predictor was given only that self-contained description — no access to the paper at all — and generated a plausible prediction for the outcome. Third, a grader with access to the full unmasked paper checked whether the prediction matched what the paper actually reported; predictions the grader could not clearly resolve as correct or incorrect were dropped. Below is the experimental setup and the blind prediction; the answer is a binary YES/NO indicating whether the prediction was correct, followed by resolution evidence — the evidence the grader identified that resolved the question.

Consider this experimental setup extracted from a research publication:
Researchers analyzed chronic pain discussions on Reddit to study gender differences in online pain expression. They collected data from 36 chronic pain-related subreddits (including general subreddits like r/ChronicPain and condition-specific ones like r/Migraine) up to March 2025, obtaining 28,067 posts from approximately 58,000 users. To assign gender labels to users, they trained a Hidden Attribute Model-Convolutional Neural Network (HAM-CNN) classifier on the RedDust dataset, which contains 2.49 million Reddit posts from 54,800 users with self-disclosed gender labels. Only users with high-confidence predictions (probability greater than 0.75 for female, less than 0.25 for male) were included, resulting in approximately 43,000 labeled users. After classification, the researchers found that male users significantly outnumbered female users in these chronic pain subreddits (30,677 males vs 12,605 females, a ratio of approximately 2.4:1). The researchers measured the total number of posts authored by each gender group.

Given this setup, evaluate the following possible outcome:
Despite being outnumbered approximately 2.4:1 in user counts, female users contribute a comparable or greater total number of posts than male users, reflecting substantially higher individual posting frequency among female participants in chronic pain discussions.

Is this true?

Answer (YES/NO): YES